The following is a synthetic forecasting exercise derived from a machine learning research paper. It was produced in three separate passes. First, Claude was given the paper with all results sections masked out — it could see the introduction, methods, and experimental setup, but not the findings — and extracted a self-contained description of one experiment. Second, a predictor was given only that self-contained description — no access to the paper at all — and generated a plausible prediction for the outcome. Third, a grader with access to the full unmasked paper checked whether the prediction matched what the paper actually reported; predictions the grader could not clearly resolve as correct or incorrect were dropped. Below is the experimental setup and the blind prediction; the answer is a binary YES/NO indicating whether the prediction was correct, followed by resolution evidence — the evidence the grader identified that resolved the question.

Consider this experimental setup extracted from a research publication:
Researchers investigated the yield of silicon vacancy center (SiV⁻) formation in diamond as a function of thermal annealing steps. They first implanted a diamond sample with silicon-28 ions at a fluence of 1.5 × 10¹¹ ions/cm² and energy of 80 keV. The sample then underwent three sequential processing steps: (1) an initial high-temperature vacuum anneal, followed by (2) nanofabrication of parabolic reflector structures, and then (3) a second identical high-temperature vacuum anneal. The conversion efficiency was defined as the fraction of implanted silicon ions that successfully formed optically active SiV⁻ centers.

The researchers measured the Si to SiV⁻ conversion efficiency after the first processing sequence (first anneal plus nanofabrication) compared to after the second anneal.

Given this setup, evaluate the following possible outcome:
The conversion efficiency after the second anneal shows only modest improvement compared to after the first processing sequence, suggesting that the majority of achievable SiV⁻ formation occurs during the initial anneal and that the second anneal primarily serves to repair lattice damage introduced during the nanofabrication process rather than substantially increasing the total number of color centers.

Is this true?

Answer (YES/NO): NO